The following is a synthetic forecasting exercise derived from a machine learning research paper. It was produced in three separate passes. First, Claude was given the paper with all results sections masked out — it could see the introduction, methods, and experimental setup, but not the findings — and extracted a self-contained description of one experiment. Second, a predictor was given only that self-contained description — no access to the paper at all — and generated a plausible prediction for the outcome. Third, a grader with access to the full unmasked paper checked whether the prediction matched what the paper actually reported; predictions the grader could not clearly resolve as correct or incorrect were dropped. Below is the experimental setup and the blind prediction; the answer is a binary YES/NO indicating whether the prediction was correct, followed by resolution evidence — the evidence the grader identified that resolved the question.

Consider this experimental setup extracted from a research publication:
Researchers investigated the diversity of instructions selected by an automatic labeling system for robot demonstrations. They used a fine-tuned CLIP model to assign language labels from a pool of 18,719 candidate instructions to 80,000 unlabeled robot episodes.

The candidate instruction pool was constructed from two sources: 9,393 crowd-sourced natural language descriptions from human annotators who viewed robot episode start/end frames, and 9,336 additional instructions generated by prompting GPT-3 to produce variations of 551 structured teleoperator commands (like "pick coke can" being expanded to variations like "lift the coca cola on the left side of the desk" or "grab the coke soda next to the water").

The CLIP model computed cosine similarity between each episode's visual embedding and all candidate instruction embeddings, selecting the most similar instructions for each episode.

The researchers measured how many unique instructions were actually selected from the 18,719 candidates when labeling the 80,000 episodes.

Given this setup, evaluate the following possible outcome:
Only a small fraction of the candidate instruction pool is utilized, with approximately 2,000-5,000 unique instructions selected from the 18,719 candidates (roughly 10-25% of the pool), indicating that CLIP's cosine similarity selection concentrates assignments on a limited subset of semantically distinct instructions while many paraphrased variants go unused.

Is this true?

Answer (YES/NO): YES